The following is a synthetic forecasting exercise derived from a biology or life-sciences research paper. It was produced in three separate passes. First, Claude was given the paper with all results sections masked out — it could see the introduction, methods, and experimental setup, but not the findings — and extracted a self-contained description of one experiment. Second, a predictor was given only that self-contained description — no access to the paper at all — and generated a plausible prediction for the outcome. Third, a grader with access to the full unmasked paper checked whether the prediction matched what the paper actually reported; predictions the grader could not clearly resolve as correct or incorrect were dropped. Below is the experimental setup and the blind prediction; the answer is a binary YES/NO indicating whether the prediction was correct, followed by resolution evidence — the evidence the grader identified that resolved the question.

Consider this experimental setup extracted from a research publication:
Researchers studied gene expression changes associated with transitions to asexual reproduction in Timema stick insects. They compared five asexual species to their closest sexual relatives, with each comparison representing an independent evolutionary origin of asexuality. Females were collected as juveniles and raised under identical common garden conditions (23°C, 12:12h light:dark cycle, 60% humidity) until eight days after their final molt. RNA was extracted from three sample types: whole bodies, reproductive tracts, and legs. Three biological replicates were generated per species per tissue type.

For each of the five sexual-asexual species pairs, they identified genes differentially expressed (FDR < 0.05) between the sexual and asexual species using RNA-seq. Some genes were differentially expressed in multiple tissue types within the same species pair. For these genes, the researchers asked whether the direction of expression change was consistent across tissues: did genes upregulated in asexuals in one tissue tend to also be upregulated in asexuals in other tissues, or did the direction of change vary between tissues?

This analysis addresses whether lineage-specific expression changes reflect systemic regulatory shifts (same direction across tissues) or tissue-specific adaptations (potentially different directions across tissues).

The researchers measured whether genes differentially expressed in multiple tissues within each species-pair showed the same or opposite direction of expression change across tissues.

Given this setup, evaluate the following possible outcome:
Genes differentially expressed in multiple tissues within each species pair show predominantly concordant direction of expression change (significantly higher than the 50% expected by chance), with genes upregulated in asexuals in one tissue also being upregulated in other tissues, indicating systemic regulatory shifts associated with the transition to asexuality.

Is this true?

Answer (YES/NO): NO